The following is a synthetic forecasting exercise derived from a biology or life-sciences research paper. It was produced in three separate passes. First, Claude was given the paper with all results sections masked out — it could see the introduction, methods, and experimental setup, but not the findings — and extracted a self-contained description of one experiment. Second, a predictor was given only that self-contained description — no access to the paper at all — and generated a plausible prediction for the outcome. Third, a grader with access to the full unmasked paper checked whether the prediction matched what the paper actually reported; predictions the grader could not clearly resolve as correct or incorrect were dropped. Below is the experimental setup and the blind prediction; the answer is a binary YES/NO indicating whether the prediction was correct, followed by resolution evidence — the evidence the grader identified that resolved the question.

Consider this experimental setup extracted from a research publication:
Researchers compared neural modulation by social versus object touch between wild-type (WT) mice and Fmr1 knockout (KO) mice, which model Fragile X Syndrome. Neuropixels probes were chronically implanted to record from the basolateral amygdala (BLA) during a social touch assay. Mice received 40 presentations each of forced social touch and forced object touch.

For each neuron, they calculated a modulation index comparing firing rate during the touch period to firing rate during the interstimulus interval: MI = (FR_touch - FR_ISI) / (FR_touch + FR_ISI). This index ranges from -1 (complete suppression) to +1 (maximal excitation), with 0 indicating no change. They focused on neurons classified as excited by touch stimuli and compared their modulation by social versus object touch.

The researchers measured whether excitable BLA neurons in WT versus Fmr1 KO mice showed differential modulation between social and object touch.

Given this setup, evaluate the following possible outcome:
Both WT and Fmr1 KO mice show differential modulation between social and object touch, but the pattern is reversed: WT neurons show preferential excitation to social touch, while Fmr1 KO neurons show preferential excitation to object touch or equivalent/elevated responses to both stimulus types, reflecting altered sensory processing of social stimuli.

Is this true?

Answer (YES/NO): NO